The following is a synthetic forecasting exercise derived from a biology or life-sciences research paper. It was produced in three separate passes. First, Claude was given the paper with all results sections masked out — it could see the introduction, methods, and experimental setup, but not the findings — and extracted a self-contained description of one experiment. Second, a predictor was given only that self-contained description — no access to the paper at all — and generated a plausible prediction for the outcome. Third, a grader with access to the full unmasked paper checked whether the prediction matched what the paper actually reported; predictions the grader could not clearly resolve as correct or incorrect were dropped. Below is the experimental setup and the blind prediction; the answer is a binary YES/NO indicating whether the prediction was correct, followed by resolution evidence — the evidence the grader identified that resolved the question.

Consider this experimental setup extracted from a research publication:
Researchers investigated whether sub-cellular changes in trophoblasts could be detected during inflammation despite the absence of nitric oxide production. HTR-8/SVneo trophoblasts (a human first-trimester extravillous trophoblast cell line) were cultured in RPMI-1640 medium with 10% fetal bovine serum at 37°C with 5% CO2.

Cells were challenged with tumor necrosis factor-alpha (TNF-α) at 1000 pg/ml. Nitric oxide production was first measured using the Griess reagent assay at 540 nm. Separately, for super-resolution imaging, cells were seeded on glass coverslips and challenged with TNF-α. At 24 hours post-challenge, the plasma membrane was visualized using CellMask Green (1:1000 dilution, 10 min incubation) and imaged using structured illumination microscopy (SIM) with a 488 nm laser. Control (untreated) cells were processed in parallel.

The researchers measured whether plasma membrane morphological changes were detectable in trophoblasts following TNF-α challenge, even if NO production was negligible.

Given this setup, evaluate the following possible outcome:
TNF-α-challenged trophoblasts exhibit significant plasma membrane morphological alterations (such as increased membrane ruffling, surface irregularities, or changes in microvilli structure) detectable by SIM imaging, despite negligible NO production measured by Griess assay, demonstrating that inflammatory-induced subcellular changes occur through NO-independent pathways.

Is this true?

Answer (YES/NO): YES